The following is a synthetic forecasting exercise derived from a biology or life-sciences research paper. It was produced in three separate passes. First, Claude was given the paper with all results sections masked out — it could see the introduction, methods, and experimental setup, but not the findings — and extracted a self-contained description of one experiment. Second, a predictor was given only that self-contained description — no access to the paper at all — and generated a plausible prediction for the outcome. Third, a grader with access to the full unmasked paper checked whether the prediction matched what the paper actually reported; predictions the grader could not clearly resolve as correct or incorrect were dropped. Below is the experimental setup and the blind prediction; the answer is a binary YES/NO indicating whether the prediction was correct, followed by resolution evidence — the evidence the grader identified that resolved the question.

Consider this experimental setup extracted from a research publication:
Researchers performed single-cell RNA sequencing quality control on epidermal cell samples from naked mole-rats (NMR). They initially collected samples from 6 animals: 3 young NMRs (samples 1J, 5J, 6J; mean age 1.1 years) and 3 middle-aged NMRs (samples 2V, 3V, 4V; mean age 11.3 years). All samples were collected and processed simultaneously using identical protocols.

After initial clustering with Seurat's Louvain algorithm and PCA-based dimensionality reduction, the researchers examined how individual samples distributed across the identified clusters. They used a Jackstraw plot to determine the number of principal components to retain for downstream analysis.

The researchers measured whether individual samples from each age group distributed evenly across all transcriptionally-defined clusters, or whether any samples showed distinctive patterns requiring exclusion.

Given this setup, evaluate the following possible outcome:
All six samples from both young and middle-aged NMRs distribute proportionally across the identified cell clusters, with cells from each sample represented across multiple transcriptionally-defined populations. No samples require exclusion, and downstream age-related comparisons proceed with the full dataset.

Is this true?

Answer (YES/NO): NO